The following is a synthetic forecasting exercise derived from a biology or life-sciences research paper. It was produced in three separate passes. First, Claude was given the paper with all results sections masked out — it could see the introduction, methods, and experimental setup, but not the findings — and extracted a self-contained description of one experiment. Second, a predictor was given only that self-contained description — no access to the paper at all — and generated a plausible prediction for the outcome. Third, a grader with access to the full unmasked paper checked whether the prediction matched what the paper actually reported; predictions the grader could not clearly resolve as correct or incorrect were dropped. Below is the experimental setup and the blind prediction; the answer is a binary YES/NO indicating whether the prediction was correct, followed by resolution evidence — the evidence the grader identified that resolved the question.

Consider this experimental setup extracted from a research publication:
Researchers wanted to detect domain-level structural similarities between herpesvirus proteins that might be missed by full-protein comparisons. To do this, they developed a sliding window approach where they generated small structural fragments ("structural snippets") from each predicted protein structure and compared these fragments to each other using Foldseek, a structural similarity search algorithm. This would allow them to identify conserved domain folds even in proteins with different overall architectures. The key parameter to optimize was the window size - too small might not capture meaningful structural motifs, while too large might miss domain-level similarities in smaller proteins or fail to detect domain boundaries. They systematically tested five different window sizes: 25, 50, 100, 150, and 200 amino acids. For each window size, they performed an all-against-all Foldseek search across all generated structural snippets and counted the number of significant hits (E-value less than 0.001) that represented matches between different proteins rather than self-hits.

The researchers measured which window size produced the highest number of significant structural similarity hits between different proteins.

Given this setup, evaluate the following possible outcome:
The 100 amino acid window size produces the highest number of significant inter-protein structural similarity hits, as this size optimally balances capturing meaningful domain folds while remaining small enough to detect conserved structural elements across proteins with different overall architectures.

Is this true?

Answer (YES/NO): NO